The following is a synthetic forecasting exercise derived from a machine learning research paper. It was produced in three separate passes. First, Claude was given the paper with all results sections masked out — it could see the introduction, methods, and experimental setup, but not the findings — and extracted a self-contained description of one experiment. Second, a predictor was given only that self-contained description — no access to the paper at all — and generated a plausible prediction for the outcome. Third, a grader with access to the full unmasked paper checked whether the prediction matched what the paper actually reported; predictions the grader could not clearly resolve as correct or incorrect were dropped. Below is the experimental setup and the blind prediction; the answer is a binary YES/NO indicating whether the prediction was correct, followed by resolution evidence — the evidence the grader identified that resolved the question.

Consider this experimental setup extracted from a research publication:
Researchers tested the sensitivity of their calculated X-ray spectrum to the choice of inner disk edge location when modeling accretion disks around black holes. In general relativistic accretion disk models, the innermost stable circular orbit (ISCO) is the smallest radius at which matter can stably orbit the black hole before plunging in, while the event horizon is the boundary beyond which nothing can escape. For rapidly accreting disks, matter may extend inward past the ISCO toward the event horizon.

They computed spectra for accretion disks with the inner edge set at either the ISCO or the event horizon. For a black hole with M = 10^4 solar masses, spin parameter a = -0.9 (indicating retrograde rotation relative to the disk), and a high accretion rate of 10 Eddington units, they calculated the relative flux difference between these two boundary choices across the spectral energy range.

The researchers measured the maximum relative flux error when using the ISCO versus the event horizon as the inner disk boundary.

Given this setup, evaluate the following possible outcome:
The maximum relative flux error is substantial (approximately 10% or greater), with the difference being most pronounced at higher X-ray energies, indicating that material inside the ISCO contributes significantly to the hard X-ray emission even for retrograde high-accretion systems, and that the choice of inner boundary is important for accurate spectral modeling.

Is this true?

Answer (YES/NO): NO